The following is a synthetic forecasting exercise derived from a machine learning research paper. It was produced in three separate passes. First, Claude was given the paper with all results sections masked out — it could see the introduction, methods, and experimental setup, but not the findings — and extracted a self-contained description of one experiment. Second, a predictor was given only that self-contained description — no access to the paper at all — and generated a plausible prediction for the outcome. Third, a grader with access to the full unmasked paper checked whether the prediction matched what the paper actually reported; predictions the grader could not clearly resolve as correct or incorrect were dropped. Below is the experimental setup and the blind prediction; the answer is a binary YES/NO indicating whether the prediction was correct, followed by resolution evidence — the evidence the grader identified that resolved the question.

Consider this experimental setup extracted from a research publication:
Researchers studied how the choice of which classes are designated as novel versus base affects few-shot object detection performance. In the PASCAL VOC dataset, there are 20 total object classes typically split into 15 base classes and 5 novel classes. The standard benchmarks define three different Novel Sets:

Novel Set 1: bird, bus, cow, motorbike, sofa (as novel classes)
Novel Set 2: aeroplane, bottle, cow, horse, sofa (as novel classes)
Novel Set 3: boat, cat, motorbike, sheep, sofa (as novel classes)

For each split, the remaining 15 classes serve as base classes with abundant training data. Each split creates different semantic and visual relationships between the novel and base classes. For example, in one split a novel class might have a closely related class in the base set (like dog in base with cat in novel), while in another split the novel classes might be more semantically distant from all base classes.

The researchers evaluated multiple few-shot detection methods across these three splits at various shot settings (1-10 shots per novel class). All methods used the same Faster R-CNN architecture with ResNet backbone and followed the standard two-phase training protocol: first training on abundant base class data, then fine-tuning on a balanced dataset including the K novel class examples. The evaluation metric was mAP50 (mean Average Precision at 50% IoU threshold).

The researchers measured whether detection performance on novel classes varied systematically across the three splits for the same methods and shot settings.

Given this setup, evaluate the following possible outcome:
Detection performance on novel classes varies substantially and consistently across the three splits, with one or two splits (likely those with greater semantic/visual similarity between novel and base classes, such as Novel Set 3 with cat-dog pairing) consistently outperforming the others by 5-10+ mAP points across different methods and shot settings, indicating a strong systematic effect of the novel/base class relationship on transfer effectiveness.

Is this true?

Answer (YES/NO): NO